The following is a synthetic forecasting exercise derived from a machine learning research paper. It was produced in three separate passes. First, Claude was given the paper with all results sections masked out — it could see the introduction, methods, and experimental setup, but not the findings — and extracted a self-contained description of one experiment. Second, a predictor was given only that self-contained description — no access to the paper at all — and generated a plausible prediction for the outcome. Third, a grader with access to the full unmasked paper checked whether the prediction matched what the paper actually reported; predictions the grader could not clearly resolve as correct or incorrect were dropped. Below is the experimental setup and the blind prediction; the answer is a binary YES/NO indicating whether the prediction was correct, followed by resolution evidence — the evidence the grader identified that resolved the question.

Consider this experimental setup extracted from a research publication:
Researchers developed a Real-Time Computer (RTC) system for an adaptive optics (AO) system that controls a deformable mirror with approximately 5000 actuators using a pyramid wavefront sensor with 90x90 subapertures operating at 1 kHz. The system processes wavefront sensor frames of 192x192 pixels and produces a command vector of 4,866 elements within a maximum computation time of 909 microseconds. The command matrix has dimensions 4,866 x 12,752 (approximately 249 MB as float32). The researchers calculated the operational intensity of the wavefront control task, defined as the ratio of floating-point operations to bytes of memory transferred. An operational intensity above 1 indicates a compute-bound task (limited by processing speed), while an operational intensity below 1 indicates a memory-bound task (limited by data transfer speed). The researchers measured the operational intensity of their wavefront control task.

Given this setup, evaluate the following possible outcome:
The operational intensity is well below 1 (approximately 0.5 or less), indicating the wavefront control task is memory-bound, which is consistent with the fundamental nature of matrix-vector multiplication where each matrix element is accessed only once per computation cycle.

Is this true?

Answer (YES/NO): YES